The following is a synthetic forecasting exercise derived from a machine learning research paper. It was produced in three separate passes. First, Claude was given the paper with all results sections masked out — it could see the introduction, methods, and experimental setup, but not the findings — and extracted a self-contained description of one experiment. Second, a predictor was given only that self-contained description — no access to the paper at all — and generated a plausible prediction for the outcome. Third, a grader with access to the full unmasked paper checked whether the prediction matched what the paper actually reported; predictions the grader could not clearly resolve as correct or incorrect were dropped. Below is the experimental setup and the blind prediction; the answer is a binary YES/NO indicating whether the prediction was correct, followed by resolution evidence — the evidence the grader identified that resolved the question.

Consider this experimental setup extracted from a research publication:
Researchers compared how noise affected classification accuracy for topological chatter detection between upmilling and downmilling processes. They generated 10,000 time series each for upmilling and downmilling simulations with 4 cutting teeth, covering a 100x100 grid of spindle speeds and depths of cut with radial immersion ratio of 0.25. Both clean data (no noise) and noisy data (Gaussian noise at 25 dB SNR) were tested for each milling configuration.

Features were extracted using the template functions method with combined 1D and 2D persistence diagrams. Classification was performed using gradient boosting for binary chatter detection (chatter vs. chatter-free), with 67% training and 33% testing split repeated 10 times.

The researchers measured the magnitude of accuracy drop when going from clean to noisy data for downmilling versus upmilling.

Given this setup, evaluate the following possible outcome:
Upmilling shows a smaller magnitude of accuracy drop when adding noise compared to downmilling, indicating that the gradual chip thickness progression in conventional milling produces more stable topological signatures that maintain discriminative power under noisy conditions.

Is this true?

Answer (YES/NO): YES